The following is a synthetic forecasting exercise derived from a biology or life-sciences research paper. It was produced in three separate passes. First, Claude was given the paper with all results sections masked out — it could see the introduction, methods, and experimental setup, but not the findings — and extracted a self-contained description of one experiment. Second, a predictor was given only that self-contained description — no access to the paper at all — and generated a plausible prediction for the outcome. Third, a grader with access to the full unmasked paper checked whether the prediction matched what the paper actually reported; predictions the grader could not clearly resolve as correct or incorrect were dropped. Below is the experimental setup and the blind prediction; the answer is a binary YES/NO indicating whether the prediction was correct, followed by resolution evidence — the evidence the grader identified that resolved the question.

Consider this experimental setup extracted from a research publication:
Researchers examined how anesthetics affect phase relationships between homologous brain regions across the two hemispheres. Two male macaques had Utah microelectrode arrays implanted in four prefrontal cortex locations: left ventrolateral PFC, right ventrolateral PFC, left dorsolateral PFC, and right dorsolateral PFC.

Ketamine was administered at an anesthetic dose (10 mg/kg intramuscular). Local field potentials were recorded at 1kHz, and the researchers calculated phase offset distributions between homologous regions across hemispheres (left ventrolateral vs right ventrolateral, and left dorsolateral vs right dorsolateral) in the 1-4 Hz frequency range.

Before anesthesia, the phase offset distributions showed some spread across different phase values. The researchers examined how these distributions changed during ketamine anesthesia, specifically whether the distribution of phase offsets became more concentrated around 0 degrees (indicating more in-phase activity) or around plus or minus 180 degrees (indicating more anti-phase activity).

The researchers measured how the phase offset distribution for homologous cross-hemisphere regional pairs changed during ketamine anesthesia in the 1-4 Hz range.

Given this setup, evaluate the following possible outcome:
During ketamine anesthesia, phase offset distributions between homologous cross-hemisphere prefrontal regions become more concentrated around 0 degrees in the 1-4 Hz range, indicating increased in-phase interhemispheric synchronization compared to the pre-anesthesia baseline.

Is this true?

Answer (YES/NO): YES